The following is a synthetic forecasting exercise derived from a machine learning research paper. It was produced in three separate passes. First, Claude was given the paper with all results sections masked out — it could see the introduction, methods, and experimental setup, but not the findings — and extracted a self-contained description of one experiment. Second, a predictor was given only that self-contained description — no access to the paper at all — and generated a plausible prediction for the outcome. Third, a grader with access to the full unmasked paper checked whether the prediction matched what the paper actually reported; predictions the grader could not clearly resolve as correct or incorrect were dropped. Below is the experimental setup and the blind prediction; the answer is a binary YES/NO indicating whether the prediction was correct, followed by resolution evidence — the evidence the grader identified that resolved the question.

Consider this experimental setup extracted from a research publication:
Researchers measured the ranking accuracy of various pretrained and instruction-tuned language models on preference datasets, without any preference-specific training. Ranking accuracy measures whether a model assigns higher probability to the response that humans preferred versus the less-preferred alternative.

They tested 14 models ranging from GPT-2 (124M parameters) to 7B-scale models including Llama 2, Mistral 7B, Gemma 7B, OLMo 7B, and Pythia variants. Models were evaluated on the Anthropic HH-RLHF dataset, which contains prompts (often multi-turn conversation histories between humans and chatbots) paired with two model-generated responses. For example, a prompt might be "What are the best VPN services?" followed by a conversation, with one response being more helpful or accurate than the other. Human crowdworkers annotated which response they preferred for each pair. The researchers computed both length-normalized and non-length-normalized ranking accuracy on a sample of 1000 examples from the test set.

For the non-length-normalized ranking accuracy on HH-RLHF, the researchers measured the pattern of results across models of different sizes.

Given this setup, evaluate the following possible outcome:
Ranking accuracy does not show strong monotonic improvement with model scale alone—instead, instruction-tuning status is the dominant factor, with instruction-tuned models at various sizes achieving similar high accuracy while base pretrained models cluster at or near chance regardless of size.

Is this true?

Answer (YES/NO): NO